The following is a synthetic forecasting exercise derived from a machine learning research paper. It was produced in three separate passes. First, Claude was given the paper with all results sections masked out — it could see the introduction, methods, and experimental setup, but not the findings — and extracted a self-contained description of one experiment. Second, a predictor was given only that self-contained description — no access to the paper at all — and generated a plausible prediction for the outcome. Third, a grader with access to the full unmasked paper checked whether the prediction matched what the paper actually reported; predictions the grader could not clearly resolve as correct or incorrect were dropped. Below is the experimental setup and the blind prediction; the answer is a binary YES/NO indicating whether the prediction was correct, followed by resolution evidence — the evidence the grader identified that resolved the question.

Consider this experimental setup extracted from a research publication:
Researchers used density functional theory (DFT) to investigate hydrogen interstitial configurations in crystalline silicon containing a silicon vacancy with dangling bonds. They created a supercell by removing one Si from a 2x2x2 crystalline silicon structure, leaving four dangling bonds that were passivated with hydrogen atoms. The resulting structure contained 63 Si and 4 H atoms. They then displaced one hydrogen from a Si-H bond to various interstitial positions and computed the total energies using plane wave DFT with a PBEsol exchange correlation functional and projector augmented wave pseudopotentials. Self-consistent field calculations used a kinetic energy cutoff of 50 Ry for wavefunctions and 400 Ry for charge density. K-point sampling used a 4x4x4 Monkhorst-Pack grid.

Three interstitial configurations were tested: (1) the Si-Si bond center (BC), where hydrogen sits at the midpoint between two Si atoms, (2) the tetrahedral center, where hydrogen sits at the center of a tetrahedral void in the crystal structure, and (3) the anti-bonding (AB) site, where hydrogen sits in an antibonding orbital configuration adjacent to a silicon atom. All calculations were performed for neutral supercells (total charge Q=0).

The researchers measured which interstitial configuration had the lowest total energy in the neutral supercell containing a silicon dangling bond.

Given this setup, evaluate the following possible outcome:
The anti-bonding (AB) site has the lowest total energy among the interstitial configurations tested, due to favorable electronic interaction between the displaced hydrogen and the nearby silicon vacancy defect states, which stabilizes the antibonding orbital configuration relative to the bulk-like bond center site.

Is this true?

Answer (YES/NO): NO